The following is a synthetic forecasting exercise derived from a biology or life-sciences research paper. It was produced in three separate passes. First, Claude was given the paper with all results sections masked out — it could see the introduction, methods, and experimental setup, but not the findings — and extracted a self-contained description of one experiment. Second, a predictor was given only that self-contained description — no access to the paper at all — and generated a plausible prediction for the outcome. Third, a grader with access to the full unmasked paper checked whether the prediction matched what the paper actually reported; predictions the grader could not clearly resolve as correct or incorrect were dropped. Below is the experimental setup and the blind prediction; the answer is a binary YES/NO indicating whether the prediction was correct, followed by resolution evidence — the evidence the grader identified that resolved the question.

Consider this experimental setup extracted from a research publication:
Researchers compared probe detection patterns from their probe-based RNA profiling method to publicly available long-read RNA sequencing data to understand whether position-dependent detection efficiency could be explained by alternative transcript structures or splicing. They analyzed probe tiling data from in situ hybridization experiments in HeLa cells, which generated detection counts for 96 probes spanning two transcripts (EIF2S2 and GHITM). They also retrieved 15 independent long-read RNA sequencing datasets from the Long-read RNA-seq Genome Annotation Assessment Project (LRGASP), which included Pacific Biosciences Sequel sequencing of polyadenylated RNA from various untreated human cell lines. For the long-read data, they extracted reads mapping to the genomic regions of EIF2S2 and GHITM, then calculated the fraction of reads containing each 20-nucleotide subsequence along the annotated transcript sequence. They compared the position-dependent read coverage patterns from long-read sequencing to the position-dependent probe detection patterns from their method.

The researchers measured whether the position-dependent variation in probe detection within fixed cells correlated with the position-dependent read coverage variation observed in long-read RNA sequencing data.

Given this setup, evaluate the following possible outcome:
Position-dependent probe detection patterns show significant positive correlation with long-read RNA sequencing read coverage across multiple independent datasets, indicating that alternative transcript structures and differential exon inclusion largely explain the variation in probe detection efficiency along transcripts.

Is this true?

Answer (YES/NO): NO